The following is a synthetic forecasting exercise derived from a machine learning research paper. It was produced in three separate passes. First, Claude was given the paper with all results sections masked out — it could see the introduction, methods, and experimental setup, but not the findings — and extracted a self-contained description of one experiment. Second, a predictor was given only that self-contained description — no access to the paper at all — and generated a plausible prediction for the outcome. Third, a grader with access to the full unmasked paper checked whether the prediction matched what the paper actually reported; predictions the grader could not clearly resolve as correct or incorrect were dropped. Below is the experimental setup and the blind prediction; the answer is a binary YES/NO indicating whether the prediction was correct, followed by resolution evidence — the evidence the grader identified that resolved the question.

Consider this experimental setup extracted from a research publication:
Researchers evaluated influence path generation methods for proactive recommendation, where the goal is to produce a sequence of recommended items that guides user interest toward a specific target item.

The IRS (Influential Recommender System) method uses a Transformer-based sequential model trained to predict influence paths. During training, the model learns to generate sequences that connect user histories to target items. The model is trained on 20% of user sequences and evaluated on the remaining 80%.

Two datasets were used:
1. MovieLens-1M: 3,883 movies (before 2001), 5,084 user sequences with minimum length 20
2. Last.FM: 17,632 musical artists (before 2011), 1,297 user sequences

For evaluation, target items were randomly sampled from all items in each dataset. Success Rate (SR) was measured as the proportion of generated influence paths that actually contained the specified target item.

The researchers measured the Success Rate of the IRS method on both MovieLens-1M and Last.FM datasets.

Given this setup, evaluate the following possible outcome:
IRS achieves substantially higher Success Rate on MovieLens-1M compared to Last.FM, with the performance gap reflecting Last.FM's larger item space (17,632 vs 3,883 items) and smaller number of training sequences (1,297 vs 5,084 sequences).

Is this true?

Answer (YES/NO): NO